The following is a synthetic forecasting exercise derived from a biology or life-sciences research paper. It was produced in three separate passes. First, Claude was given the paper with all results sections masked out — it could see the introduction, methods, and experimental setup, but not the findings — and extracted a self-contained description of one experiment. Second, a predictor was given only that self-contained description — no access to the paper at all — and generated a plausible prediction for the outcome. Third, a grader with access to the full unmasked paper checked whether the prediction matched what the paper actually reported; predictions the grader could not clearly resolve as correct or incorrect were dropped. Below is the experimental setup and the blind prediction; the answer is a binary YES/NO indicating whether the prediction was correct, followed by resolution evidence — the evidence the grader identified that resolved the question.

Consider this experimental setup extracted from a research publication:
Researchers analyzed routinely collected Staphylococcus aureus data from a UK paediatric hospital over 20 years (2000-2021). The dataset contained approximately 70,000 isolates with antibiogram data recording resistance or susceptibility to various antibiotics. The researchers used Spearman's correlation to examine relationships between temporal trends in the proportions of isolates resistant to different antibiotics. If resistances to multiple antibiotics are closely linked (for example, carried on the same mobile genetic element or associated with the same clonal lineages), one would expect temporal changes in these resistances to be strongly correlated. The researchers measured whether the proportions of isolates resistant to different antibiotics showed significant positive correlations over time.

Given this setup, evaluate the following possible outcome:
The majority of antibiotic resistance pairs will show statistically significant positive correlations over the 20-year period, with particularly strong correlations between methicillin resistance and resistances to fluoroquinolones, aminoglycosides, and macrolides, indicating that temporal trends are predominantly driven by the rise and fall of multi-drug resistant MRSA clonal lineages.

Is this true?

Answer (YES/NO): NO